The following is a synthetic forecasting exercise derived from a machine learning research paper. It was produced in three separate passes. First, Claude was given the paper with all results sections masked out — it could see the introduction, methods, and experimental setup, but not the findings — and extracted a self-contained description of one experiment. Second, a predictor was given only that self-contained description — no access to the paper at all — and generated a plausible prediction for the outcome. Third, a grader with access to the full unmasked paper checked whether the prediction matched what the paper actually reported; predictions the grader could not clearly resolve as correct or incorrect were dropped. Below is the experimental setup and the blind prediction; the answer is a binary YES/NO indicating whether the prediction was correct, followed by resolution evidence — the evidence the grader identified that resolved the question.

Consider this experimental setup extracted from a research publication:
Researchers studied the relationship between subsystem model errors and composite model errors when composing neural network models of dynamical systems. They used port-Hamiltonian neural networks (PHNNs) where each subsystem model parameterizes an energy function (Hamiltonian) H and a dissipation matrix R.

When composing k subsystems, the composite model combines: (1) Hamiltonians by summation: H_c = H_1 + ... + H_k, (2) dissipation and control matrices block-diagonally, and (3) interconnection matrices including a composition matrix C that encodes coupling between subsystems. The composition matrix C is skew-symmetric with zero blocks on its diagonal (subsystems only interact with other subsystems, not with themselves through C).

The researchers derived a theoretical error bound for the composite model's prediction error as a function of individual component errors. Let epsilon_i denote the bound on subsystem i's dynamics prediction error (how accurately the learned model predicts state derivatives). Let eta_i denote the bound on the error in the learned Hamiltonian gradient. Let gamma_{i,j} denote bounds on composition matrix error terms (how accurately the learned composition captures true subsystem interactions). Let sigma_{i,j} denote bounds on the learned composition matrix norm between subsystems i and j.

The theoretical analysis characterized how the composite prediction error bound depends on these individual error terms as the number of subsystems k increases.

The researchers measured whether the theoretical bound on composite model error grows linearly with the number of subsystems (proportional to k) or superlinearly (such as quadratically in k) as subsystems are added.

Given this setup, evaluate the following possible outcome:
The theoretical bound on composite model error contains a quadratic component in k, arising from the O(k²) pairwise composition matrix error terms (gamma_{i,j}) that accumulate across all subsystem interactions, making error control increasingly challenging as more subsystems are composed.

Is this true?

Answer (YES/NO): YES